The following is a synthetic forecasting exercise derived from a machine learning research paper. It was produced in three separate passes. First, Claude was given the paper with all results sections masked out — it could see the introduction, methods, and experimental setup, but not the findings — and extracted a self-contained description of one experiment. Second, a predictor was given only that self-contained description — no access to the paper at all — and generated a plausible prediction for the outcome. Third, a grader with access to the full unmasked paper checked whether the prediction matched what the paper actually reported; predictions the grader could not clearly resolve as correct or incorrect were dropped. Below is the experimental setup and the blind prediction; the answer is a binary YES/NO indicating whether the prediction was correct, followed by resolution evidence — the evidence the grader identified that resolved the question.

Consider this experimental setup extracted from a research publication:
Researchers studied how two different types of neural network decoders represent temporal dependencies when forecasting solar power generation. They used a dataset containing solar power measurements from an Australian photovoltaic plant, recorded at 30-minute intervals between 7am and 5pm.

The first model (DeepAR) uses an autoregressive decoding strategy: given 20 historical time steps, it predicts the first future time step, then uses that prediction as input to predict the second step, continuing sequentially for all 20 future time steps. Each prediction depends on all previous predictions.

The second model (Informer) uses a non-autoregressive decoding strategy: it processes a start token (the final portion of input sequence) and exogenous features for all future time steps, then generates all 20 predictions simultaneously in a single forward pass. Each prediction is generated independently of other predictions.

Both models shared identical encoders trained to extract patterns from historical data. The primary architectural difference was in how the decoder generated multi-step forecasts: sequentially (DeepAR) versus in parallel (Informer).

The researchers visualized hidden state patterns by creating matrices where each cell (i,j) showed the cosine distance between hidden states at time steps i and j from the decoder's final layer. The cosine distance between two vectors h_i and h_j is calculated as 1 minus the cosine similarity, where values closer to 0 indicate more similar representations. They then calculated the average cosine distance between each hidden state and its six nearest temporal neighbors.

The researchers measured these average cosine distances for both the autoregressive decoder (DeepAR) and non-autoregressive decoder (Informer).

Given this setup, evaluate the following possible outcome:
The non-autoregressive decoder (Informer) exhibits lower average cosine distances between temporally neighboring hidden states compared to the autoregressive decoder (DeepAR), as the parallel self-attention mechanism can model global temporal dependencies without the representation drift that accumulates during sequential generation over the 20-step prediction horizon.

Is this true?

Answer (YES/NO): NO